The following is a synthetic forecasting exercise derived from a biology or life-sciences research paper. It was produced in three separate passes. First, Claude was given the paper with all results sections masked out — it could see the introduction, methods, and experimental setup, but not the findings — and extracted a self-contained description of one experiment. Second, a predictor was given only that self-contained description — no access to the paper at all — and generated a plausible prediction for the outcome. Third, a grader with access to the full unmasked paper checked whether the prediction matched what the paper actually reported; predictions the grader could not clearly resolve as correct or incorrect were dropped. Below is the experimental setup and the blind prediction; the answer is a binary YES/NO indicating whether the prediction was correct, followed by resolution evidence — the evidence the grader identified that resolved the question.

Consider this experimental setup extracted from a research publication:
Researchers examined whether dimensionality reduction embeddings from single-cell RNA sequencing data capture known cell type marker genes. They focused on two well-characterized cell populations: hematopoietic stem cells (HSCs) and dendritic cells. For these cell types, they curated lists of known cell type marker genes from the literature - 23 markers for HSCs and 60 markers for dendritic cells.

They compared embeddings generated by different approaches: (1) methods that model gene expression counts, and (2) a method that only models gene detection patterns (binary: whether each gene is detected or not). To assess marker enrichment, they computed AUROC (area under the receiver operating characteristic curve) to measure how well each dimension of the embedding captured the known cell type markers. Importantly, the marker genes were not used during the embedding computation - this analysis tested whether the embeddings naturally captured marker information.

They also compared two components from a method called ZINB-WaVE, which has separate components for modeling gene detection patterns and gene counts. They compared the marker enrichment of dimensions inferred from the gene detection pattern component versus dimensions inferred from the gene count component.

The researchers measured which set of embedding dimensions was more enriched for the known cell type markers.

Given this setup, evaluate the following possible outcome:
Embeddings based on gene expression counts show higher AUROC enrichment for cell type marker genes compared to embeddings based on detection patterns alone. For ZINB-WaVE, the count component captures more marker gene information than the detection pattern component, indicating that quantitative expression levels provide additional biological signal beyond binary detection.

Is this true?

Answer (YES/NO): NO